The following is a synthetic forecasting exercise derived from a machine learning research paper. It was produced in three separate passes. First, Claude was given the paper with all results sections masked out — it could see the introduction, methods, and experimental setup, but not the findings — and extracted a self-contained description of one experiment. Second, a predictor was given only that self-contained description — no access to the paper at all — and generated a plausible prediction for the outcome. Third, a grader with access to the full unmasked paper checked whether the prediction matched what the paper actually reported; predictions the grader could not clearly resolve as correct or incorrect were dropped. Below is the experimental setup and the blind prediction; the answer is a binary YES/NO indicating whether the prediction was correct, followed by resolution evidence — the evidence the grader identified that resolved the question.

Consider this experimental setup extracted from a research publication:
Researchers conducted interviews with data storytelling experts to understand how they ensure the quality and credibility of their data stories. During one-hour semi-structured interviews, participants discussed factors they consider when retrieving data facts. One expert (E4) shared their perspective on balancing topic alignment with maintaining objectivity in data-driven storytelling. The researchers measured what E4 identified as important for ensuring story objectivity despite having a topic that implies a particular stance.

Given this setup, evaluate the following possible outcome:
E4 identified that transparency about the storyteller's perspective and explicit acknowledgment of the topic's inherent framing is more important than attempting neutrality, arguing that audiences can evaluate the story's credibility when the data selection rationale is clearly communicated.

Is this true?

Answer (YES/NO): NO